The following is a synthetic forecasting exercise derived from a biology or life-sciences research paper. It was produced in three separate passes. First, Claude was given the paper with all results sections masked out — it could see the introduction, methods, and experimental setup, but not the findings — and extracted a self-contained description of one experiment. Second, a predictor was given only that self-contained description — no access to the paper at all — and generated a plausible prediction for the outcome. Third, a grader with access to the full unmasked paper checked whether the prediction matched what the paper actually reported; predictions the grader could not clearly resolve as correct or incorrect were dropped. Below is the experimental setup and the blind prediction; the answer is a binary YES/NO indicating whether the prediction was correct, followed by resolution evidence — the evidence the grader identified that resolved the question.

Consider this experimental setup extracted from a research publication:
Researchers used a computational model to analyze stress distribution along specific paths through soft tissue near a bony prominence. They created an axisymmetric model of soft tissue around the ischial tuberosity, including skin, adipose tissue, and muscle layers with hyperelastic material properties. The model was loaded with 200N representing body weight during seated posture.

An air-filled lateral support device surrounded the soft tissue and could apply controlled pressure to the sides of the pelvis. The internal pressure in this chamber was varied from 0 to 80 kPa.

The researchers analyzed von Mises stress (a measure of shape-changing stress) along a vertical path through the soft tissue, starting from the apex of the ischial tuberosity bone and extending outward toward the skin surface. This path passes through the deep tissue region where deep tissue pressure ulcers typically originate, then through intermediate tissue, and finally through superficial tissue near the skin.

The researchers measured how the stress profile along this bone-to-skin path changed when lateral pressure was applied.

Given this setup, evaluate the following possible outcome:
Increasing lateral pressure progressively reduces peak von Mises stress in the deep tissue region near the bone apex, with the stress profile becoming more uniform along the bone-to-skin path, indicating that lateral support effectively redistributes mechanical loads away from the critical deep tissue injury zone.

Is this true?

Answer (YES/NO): YES